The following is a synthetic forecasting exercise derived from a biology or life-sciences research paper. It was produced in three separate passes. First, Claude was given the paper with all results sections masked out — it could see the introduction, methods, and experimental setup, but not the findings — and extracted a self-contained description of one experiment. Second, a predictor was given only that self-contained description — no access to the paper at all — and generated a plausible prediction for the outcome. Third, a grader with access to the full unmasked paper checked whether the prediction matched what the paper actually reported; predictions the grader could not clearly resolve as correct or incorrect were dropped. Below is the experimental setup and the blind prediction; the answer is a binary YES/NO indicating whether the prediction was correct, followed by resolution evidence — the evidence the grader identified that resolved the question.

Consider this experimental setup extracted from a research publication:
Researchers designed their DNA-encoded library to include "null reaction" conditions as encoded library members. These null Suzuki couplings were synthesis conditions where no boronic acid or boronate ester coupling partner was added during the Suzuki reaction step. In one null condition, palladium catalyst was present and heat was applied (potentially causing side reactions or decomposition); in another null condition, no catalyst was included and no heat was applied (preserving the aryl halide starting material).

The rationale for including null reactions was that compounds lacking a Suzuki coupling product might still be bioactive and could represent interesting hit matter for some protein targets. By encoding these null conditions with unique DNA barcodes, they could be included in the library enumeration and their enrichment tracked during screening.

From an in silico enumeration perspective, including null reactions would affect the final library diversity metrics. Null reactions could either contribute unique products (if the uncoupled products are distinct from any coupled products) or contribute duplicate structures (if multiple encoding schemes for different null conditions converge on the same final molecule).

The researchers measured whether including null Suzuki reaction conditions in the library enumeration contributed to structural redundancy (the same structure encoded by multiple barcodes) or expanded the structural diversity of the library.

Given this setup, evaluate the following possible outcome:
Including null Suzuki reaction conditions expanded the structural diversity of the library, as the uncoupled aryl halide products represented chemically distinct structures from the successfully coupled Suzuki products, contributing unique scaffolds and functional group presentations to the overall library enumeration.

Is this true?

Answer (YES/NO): NO